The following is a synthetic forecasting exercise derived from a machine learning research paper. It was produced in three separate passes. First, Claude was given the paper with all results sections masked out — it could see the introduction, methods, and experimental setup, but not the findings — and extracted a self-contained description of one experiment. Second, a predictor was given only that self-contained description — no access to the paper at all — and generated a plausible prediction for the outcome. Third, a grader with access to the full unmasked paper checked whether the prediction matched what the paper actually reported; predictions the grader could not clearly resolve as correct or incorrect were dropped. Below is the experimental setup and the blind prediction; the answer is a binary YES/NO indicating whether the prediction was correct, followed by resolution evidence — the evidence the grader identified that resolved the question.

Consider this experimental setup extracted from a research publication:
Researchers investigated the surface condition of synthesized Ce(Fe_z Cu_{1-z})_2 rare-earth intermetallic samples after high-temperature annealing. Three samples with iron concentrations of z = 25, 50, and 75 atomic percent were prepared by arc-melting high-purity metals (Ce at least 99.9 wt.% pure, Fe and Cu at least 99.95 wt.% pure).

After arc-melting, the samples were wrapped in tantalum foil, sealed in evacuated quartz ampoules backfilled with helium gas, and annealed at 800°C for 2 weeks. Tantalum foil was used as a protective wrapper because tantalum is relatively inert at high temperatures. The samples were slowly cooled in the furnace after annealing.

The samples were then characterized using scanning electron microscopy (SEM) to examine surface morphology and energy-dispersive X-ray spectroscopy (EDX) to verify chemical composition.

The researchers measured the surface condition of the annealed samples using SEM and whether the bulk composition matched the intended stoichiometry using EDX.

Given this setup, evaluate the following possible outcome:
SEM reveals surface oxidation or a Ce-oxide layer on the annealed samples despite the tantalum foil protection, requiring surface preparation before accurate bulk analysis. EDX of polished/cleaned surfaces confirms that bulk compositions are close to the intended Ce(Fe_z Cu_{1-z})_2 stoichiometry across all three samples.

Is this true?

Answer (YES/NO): YES